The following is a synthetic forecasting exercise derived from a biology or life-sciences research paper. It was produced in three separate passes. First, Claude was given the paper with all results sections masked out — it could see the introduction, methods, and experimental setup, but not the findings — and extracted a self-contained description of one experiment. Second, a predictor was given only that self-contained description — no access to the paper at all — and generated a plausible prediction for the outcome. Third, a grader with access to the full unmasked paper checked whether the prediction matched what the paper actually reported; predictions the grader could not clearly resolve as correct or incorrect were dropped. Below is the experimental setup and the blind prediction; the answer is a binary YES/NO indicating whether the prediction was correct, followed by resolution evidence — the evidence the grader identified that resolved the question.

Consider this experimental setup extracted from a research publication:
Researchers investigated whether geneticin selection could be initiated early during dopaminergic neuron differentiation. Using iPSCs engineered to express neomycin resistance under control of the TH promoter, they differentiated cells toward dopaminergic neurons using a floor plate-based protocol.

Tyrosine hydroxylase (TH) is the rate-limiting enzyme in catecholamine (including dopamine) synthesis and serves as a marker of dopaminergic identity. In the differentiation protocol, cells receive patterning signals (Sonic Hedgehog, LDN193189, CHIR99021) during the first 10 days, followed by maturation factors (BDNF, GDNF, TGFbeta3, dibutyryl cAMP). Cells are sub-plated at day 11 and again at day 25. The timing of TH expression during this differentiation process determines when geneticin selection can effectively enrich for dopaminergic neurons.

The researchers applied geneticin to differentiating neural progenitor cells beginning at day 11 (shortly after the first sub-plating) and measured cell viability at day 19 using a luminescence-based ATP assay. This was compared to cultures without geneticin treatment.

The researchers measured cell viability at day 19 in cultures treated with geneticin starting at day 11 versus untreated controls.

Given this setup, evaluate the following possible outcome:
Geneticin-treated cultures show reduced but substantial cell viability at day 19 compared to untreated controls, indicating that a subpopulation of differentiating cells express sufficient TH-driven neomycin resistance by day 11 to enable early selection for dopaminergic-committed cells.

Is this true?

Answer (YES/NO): NO